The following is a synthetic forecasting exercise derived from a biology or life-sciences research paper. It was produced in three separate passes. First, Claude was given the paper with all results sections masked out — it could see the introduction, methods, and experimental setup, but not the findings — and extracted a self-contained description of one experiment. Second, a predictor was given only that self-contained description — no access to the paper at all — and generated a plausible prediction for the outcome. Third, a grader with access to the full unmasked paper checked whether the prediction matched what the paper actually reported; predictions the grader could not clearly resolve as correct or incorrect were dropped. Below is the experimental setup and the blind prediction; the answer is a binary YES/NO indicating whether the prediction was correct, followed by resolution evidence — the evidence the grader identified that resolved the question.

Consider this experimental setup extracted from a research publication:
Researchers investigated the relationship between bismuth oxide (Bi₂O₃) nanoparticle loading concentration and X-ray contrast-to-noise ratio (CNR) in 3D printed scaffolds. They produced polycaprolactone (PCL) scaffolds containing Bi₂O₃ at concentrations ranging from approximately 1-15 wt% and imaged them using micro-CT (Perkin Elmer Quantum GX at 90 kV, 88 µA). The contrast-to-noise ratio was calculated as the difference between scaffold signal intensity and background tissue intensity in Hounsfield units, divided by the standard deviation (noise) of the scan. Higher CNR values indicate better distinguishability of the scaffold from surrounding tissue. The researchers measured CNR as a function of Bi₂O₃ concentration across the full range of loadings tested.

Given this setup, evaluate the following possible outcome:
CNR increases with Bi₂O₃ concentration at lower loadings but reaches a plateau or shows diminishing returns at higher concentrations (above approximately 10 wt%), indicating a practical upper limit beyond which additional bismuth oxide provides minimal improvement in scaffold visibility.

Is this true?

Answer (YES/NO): NO